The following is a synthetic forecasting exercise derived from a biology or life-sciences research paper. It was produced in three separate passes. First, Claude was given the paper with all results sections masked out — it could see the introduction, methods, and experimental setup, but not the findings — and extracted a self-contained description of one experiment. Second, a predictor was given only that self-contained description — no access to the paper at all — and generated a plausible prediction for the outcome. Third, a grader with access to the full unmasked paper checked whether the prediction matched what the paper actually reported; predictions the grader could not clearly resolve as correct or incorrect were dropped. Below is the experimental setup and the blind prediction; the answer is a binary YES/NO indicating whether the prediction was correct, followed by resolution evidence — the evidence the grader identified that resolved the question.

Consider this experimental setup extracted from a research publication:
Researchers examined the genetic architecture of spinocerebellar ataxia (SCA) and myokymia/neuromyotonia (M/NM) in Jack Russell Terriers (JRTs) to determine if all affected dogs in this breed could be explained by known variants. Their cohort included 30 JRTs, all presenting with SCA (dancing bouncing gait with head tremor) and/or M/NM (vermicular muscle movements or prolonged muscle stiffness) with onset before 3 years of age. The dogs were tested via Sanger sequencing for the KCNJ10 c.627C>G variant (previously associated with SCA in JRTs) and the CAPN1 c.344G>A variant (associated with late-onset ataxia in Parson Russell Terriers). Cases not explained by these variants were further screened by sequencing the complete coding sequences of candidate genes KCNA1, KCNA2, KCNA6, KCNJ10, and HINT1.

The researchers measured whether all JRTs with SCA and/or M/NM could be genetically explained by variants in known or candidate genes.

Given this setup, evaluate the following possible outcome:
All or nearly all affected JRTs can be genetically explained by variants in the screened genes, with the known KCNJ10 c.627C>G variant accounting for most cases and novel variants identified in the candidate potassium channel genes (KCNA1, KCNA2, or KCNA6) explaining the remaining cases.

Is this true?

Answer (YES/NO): NO